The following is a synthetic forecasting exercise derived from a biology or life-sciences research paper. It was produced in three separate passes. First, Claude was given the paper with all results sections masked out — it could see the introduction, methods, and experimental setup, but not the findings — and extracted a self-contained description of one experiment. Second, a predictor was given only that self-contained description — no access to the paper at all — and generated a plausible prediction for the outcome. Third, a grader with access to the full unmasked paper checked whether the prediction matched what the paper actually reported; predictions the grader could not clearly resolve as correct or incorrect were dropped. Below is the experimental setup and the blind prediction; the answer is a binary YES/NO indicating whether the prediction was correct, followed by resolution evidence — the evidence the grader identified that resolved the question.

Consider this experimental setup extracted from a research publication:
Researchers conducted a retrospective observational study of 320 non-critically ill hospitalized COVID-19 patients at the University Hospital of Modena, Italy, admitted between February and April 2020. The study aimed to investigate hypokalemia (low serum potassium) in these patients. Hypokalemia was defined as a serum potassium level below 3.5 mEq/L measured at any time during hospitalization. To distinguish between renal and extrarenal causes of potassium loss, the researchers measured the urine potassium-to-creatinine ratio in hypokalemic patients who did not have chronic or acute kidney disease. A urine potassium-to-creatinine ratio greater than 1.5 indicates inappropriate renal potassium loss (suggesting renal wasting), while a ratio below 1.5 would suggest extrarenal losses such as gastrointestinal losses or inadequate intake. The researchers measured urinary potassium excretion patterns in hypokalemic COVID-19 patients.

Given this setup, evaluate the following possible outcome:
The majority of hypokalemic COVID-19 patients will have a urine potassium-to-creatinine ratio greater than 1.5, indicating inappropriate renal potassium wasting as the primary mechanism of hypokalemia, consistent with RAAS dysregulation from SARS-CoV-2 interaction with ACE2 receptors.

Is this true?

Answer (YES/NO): YES